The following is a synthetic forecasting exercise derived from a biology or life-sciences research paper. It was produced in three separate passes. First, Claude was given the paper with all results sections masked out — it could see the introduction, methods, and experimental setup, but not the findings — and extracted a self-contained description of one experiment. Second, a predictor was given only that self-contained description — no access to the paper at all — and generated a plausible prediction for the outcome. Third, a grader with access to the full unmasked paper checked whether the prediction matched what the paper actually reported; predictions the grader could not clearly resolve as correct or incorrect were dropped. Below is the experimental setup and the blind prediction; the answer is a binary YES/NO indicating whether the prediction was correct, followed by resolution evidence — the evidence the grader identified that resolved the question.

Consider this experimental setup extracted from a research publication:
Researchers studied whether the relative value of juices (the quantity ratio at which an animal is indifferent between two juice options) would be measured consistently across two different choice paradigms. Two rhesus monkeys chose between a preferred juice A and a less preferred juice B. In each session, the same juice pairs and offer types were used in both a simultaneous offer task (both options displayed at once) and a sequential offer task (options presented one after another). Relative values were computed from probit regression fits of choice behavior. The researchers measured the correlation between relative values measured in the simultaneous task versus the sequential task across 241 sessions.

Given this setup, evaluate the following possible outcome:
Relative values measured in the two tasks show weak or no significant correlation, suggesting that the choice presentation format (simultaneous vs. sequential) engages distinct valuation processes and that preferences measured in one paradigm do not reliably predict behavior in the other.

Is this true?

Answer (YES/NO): NO